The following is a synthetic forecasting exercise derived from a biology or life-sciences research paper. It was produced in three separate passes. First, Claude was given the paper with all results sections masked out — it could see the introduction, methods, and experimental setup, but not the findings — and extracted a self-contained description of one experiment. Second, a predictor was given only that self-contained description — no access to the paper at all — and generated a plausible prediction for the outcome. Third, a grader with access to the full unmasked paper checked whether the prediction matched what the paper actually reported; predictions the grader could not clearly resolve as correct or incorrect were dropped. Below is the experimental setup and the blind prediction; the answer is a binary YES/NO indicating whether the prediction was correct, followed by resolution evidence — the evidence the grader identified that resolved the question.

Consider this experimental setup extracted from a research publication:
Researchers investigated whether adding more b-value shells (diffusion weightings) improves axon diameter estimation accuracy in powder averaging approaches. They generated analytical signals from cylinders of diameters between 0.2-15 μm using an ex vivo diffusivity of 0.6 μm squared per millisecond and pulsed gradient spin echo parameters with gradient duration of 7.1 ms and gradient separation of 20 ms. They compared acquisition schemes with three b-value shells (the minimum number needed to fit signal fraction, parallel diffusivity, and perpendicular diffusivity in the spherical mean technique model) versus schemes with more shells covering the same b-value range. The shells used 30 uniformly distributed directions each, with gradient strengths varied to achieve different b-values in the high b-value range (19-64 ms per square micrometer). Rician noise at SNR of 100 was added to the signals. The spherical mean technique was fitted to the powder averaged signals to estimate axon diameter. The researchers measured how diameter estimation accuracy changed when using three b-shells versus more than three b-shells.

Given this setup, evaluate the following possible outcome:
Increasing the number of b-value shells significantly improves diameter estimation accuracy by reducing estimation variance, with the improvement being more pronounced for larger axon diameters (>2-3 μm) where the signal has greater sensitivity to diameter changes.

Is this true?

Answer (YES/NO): NO